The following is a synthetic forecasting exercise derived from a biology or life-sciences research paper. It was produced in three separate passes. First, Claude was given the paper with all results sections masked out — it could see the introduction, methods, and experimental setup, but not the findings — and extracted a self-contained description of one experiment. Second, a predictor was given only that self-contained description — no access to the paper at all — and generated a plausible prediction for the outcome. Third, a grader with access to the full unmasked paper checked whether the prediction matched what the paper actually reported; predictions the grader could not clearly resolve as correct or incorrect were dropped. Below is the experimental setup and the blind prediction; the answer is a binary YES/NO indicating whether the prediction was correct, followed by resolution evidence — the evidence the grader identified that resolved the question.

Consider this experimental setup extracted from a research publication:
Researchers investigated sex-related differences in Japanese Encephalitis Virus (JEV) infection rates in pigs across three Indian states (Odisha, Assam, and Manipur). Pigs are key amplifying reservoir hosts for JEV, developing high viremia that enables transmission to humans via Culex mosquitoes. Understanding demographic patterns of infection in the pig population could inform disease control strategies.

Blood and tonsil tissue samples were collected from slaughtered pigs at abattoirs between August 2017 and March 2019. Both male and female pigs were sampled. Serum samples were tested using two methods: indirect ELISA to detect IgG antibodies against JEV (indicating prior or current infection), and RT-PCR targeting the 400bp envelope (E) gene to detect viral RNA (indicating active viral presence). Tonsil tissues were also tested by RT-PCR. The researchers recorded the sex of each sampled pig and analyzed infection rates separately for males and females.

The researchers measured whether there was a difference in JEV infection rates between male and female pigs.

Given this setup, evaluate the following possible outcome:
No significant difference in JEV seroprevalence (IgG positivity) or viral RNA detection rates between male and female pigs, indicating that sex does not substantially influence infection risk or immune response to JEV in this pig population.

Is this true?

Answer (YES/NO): NO